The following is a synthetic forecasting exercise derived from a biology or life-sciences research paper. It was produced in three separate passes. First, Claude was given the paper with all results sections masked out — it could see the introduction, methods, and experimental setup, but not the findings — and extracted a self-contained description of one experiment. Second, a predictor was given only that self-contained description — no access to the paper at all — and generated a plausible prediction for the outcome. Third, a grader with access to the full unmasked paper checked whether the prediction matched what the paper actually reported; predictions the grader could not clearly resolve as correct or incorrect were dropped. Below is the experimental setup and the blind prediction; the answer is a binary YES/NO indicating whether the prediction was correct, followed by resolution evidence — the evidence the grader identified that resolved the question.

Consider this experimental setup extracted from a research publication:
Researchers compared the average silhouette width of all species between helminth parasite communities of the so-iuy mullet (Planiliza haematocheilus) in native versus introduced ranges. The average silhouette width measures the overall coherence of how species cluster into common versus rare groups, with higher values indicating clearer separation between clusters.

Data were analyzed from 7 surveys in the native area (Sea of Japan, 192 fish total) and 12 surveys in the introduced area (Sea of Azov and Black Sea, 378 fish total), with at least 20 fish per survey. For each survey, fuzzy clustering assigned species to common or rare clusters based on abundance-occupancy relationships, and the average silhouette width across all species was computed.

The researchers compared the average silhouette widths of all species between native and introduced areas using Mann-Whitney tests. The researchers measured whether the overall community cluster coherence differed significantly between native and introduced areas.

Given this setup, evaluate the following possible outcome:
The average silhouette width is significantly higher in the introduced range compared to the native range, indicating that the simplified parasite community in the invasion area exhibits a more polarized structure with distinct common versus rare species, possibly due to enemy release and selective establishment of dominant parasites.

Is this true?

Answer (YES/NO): YES